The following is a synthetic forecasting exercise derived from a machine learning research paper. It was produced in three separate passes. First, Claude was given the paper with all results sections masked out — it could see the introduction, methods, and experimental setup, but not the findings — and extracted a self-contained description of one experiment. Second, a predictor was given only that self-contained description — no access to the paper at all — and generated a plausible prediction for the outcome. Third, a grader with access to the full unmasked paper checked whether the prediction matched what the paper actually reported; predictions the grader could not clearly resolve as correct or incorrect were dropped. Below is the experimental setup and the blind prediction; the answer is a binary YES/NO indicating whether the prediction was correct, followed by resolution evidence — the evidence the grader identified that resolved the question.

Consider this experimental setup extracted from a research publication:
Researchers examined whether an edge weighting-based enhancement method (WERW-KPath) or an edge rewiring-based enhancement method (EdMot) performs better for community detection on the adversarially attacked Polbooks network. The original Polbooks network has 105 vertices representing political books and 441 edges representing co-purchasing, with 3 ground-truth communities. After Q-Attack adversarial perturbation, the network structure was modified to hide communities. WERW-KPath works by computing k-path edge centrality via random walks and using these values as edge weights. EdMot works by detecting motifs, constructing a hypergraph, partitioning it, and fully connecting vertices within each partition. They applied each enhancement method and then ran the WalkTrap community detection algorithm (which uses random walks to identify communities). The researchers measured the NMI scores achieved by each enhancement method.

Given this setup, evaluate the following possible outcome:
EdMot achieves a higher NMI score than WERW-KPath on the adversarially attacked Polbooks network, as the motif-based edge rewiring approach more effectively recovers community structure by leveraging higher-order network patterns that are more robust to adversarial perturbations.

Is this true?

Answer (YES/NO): NO